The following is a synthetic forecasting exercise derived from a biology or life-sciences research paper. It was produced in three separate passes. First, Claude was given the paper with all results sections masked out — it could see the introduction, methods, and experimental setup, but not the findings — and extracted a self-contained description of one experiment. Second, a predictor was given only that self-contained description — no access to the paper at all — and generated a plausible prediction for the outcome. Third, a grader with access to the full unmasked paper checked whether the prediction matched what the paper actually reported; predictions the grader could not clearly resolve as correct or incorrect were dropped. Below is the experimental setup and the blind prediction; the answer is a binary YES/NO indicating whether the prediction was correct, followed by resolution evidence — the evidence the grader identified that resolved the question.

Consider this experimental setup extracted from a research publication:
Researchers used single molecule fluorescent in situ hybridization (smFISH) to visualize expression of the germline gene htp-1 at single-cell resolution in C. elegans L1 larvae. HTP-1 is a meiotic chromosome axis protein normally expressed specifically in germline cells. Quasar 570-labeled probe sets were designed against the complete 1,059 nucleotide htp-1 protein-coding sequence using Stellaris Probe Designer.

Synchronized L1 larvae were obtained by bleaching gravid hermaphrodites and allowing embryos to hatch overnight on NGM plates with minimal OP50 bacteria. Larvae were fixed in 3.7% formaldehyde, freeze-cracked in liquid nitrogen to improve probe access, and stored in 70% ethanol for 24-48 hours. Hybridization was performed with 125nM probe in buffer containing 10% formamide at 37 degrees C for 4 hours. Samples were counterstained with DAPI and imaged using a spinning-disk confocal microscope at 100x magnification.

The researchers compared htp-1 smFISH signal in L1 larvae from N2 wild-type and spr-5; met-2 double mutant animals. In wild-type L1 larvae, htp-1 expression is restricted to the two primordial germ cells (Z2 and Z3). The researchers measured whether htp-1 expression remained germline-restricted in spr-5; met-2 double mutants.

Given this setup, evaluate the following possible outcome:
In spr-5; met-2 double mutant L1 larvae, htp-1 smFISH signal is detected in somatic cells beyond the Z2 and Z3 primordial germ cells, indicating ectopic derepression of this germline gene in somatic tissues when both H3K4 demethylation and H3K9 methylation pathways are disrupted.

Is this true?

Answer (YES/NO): YES